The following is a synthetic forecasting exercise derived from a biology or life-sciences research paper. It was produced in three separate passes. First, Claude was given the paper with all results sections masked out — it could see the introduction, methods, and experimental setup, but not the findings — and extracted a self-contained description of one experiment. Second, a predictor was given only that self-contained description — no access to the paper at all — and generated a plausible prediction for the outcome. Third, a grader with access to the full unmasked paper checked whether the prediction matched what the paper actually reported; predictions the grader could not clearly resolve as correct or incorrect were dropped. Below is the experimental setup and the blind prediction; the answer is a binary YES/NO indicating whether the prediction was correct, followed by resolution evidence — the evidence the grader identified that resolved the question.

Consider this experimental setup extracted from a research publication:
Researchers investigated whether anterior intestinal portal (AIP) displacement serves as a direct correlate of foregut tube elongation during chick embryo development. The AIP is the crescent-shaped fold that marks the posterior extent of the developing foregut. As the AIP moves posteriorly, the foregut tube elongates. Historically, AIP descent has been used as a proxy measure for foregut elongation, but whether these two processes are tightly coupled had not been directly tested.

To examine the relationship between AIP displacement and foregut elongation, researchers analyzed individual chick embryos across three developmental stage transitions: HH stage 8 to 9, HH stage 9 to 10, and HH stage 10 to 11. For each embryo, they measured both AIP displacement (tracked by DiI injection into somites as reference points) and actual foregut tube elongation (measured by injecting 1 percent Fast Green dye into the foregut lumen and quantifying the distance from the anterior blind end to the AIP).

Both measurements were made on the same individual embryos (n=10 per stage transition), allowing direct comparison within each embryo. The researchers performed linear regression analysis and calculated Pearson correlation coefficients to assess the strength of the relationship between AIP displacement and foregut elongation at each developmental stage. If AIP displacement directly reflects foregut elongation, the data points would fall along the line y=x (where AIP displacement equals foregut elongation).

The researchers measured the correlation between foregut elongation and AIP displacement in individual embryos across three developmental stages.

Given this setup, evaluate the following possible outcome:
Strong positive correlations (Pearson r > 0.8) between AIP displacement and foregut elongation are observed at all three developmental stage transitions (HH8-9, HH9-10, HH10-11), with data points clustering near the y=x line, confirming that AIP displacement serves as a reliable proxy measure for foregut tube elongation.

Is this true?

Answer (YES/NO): NO